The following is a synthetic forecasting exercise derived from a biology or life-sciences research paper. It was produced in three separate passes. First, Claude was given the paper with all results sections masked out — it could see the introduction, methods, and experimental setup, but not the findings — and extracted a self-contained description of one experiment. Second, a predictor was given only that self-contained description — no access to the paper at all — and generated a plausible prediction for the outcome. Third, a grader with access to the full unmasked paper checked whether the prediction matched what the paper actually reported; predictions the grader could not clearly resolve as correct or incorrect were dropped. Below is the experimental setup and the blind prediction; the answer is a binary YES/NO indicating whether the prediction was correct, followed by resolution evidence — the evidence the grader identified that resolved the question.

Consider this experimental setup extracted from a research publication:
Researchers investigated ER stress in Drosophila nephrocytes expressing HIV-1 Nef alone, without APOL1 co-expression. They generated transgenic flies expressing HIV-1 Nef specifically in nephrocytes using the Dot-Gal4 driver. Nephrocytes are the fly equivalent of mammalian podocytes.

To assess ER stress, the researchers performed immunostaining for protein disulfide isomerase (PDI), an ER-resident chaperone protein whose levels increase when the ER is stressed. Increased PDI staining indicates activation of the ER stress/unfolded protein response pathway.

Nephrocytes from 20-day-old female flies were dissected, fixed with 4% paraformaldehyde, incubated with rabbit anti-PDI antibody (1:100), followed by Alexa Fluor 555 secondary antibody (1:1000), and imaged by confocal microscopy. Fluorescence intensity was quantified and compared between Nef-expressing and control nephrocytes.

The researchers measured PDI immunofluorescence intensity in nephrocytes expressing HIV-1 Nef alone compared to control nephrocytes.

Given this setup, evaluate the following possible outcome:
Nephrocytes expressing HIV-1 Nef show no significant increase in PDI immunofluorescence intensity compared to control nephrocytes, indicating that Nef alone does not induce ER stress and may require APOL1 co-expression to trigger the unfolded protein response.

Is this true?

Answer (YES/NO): NO